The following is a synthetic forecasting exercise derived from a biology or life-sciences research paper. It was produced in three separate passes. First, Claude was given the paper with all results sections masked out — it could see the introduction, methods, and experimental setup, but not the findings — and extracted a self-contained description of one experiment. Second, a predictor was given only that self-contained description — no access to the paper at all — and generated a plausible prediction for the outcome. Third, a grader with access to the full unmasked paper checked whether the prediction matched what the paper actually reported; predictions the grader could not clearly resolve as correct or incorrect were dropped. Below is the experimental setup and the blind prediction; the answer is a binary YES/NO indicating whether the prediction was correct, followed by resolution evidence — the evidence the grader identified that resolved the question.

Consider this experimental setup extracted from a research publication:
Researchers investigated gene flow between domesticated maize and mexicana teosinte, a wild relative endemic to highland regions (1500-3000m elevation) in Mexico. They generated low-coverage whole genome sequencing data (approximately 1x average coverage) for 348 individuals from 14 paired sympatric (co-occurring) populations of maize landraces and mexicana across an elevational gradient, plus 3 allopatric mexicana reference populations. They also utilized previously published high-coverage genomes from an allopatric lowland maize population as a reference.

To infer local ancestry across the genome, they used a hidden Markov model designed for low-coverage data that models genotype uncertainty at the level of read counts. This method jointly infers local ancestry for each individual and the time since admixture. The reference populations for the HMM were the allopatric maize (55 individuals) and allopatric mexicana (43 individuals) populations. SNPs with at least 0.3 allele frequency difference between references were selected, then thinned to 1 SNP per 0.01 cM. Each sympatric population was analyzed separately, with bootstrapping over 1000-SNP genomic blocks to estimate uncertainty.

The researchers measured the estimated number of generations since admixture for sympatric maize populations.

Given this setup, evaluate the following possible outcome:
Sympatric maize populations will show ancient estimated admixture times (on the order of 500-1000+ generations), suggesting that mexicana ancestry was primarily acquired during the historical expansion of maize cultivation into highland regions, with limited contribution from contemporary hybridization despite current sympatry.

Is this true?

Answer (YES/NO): YES